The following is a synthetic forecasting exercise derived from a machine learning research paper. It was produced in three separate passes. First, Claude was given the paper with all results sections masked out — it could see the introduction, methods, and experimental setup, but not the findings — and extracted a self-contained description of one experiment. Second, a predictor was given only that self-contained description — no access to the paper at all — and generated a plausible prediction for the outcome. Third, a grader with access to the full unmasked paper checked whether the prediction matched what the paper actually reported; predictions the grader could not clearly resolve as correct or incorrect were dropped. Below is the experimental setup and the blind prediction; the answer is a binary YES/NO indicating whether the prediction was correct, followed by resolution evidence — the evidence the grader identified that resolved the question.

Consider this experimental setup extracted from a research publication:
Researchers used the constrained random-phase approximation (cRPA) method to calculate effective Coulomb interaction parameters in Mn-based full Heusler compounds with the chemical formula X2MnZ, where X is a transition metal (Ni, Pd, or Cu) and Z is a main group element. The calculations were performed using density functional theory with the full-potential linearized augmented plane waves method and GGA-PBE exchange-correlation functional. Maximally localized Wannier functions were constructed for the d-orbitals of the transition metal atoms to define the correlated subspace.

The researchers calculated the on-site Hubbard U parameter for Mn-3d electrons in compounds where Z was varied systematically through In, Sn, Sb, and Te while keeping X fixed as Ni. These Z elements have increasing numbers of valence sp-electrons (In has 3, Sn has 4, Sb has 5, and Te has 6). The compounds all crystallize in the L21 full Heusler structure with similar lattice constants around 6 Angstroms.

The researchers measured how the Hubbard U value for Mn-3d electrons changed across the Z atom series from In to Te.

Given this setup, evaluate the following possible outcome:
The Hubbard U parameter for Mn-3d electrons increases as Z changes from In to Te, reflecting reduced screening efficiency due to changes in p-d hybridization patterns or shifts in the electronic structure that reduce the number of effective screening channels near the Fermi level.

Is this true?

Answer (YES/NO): NO